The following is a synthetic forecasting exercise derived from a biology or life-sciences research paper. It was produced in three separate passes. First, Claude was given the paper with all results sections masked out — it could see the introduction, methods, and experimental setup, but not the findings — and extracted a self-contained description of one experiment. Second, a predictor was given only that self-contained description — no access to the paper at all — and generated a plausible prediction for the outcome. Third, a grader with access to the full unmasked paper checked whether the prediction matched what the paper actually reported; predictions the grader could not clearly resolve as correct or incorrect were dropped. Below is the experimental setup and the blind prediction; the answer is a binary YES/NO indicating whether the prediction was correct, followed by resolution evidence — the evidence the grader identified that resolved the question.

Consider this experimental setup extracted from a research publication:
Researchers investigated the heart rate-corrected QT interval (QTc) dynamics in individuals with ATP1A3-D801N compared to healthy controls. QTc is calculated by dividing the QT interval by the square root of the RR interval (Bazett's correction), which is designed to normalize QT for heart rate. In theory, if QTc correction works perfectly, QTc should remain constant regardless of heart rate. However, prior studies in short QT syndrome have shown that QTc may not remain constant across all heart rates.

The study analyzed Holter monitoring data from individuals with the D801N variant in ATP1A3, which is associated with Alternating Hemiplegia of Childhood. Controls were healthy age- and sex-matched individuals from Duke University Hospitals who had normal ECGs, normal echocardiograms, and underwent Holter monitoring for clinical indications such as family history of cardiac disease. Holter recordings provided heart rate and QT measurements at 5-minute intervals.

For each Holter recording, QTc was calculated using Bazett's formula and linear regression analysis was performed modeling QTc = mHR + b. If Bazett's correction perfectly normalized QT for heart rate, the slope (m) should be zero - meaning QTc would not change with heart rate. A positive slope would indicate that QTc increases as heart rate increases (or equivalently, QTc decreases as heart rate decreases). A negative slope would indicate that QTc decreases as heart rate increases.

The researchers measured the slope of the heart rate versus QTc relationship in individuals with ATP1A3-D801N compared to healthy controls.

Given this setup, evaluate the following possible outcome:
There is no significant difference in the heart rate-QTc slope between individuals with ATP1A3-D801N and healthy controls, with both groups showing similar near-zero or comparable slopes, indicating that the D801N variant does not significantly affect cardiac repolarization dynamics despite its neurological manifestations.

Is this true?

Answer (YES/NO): NO